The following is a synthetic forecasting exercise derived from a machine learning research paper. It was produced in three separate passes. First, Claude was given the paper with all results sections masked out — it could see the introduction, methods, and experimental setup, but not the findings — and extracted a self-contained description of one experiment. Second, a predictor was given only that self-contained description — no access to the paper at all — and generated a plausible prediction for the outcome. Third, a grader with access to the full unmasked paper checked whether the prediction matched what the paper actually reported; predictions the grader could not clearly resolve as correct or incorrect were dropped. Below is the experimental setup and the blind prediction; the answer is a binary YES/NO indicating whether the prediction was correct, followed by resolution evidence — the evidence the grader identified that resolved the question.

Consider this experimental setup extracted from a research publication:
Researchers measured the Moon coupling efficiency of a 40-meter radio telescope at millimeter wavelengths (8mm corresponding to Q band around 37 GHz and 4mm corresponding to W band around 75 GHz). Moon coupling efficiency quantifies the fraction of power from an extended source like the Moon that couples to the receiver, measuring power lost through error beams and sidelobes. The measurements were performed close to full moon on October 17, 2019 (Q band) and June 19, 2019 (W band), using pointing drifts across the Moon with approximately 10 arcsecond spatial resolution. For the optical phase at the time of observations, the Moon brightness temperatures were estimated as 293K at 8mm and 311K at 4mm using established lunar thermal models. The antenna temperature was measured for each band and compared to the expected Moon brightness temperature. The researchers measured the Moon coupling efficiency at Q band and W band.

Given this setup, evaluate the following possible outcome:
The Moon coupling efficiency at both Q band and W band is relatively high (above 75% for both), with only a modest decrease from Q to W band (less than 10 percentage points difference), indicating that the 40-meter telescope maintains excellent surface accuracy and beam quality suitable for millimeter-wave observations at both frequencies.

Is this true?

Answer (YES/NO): NO